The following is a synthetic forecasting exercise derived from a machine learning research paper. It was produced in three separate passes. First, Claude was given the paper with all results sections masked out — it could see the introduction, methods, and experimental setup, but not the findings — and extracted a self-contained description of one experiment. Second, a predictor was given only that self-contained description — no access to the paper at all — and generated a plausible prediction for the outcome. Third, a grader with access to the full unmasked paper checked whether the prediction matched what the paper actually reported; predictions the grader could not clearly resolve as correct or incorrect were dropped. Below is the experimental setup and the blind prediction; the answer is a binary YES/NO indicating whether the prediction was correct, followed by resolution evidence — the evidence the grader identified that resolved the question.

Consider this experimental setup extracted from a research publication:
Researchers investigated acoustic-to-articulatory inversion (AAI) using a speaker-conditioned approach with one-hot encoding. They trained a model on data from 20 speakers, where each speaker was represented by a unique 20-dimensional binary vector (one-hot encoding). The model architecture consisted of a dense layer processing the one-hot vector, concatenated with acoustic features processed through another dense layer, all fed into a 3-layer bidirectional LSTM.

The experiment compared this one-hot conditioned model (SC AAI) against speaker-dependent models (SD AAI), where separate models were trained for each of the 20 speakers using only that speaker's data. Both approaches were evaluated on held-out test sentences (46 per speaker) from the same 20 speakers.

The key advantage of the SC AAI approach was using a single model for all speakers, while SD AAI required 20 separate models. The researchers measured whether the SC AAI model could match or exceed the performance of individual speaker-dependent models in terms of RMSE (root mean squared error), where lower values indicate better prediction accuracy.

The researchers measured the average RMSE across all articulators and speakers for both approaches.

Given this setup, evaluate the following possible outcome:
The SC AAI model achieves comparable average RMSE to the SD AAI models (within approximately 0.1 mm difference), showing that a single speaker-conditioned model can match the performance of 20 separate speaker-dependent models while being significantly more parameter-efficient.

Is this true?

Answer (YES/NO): NO